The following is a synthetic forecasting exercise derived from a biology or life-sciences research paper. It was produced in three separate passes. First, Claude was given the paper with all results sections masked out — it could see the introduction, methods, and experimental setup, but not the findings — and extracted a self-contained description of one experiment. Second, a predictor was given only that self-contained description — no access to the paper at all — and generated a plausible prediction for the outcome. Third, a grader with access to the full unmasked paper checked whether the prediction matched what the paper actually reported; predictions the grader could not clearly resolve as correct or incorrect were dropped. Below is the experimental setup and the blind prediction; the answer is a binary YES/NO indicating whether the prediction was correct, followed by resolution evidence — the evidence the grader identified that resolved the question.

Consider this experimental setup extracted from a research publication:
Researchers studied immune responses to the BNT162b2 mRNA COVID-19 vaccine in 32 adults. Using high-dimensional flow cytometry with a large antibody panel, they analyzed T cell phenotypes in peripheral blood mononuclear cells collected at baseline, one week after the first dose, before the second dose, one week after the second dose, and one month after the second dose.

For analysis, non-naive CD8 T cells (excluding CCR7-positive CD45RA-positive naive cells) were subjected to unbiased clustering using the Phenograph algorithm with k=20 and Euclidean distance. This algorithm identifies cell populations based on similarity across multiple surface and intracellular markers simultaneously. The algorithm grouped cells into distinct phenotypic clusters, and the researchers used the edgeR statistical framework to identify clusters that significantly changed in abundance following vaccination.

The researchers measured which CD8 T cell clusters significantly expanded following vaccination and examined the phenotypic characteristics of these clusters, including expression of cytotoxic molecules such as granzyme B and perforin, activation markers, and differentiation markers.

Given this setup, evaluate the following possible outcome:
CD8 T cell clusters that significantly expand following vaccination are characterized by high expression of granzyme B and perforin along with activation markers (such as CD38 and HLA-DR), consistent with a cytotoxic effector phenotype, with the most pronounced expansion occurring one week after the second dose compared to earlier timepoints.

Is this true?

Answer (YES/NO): NO